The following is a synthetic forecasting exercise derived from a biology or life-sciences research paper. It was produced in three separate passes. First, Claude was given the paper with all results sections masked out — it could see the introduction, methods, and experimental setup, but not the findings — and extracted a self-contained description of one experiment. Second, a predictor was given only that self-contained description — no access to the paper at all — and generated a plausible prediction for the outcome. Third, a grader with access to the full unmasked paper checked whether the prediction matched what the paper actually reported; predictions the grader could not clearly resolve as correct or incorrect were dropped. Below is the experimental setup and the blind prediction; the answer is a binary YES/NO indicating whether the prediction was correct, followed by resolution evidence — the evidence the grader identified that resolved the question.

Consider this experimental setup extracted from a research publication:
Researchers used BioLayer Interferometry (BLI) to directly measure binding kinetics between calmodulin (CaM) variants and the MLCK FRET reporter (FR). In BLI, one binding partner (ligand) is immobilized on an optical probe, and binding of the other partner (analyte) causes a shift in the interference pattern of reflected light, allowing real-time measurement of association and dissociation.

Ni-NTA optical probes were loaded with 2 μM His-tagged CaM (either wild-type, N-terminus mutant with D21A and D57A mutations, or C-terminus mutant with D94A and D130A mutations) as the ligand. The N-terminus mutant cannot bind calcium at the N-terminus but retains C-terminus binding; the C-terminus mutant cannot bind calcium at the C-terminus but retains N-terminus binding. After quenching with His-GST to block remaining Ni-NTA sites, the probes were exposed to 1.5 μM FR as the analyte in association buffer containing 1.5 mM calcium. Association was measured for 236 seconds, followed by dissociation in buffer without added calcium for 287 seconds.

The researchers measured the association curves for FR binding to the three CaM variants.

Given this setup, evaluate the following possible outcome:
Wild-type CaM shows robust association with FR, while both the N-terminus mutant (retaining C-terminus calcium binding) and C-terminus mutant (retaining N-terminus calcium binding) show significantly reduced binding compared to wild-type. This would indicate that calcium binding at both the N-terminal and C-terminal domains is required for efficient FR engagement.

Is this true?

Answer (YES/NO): NO